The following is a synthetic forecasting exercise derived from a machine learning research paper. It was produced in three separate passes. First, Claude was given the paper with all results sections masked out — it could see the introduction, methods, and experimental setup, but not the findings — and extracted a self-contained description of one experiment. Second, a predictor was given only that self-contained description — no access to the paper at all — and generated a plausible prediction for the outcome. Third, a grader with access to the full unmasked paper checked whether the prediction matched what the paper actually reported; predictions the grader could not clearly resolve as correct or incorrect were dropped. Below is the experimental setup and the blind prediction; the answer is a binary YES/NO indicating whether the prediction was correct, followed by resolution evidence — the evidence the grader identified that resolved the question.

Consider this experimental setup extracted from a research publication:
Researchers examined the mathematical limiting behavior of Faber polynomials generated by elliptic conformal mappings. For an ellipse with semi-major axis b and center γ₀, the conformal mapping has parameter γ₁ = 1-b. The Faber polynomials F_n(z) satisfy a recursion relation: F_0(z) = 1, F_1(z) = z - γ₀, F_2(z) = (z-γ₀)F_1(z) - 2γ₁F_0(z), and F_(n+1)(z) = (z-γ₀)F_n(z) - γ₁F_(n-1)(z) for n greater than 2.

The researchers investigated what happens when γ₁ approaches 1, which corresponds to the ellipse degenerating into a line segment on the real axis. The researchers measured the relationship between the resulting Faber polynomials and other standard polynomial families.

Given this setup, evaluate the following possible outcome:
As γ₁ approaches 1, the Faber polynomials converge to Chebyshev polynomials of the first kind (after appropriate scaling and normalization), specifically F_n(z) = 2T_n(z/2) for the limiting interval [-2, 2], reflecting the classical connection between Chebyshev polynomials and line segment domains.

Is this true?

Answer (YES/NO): NO